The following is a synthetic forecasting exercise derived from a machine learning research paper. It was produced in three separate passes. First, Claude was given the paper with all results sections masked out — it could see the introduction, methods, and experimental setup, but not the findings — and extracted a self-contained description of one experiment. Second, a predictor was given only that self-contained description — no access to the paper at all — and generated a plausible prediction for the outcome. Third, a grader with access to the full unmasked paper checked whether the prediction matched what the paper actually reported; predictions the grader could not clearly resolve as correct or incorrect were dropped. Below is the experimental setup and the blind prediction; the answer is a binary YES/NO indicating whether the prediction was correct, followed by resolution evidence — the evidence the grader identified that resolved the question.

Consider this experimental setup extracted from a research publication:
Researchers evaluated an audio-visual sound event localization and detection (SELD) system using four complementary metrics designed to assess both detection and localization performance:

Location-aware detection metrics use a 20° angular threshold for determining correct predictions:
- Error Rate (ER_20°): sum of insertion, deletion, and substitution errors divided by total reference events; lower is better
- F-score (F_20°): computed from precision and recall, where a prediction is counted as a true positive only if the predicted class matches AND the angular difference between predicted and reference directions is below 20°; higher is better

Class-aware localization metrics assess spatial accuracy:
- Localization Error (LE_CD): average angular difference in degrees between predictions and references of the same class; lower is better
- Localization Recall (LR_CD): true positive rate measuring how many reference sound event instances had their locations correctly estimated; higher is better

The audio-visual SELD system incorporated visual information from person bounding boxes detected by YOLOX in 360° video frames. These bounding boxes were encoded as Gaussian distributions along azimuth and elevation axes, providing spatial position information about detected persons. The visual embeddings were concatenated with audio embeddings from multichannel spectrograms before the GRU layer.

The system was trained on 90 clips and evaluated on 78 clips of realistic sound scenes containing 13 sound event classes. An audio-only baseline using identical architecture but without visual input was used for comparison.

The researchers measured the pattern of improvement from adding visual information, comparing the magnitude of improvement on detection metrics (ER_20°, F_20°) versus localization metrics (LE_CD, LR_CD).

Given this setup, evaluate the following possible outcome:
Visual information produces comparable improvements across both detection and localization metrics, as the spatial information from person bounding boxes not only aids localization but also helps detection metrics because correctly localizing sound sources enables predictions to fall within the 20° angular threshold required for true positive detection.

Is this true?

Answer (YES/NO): NO